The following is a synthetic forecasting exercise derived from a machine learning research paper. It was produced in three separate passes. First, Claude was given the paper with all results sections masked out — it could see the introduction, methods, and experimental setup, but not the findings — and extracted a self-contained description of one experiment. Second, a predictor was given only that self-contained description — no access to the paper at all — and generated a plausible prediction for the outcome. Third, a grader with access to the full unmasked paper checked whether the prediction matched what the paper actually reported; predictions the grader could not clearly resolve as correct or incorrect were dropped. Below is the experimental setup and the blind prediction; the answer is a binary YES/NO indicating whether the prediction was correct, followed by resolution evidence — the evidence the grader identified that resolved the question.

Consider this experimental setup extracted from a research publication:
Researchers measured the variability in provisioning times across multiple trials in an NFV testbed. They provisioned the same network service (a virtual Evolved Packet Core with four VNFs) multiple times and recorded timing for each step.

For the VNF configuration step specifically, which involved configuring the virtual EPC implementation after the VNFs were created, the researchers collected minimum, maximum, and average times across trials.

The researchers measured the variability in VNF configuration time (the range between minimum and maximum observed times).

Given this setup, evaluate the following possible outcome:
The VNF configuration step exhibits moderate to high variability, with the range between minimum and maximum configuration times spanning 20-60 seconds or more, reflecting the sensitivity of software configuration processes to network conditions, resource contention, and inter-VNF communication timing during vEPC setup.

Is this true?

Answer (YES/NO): YES